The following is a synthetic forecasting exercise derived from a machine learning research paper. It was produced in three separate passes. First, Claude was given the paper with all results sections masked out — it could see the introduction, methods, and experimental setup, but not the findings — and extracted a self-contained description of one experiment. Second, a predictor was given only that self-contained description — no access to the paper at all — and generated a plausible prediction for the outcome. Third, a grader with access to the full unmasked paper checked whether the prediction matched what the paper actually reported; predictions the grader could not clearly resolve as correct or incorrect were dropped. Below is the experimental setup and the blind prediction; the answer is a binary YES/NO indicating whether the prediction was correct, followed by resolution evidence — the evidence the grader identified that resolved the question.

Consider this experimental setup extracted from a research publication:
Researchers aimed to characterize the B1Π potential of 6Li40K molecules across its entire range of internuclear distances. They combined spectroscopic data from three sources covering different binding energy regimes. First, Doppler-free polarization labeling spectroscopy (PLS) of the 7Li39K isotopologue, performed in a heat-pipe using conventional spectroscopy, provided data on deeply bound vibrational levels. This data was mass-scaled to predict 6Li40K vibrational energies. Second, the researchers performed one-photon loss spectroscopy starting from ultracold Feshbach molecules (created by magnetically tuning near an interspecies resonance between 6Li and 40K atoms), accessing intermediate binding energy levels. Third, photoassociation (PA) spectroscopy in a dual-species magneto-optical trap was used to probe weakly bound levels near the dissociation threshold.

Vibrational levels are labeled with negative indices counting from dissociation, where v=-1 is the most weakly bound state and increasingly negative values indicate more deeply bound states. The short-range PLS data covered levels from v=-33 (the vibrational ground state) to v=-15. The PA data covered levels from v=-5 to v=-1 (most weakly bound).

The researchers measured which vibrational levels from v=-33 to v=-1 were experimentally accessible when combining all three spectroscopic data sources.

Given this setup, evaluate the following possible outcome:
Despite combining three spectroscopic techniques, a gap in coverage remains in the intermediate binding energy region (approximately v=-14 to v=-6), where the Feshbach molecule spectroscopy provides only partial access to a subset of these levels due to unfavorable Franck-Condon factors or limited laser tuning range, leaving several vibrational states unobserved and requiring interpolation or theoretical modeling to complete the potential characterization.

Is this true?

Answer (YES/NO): NO